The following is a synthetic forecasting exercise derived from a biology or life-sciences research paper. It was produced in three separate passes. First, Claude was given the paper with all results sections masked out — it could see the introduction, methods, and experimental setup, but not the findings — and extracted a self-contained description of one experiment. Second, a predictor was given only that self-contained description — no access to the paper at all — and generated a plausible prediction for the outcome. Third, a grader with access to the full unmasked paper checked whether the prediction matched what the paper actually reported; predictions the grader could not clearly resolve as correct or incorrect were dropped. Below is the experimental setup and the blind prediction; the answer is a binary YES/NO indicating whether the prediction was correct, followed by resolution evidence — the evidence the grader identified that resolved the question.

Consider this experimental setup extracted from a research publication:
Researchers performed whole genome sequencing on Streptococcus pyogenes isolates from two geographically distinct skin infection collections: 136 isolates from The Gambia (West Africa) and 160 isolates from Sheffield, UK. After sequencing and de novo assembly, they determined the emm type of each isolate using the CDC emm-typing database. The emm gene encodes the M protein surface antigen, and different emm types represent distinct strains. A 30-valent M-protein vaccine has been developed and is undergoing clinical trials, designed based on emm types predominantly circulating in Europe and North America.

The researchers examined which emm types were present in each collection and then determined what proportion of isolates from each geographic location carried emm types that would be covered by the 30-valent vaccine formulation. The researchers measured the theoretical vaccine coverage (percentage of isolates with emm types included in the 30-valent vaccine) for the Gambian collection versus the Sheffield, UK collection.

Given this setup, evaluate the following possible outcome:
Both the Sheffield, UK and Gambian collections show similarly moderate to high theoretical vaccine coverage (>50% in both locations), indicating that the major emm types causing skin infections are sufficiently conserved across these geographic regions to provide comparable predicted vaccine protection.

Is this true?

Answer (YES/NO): NO